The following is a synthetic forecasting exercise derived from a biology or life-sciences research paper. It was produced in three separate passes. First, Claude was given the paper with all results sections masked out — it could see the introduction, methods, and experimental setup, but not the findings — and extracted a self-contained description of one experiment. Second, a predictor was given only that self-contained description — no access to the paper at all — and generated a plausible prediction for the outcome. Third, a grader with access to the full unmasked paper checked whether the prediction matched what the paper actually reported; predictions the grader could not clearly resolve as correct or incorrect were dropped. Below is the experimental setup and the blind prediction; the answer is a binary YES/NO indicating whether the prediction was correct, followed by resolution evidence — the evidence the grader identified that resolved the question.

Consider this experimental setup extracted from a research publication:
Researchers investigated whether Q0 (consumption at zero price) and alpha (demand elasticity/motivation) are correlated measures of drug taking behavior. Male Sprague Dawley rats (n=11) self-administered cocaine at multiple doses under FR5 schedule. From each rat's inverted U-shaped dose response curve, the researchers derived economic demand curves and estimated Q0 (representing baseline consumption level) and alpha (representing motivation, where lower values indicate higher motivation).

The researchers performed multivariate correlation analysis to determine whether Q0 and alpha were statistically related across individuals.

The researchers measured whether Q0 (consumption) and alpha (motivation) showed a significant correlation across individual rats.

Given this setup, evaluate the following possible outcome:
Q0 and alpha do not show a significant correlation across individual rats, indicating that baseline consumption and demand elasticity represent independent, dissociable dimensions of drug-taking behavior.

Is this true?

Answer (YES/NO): YES